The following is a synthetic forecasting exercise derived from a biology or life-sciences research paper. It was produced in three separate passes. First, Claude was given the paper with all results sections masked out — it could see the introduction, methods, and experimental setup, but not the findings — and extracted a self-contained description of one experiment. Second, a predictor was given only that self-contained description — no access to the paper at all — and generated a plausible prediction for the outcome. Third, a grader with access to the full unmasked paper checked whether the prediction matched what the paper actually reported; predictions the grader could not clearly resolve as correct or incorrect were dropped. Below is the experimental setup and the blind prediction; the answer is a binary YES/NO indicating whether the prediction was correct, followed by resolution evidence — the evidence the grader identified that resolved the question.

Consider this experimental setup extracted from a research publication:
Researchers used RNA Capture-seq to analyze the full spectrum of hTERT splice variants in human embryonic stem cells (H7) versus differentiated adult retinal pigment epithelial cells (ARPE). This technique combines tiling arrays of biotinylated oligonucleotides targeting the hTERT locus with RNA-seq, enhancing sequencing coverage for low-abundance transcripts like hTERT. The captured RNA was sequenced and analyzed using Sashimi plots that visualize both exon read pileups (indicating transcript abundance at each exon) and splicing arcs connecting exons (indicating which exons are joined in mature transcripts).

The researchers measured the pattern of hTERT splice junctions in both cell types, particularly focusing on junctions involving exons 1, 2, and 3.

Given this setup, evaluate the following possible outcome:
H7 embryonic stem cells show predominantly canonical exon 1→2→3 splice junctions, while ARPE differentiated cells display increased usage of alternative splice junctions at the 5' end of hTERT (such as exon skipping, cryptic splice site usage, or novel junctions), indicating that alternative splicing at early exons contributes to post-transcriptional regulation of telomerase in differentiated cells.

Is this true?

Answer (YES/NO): YES